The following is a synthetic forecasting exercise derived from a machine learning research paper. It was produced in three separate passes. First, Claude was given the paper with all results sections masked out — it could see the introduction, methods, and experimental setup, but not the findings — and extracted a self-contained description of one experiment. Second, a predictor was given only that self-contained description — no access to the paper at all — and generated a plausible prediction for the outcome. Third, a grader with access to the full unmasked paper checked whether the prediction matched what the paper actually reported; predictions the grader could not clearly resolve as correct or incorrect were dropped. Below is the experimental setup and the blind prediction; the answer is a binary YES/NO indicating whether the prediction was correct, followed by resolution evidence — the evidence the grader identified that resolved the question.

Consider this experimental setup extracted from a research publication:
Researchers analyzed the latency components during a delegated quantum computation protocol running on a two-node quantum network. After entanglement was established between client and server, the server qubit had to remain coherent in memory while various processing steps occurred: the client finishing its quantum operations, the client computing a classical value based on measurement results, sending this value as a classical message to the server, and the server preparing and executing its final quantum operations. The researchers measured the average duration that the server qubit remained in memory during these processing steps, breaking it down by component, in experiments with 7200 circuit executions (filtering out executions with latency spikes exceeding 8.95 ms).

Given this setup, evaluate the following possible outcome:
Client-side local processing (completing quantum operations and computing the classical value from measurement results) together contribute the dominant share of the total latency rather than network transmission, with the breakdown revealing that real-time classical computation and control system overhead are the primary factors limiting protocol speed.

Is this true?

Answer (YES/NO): NO